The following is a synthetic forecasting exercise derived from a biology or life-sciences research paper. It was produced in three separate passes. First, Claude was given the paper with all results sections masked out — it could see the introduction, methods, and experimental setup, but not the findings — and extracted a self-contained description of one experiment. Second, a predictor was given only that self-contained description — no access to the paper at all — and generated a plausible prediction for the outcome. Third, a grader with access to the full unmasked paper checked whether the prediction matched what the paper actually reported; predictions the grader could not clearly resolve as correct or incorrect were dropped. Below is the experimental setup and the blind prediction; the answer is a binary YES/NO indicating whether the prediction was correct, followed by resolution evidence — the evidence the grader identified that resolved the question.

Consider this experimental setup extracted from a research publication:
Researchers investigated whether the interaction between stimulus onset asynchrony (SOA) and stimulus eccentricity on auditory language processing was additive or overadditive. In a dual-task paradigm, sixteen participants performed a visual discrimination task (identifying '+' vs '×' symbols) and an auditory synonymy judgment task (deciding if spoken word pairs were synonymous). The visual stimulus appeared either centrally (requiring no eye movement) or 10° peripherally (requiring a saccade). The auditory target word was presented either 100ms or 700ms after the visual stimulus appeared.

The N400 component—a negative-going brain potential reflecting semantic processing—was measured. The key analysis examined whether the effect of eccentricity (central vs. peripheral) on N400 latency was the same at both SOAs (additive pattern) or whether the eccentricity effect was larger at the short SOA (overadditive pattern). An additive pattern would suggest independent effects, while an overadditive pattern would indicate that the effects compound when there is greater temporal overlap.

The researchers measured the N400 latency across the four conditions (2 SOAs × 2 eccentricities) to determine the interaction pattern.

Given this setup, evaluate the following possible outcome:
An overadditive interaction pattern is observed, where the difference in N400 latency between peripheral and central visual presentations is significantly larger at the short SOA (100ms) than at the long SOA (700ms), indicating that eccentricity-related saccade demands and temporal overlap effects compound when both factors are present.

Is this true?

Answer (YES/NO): YES